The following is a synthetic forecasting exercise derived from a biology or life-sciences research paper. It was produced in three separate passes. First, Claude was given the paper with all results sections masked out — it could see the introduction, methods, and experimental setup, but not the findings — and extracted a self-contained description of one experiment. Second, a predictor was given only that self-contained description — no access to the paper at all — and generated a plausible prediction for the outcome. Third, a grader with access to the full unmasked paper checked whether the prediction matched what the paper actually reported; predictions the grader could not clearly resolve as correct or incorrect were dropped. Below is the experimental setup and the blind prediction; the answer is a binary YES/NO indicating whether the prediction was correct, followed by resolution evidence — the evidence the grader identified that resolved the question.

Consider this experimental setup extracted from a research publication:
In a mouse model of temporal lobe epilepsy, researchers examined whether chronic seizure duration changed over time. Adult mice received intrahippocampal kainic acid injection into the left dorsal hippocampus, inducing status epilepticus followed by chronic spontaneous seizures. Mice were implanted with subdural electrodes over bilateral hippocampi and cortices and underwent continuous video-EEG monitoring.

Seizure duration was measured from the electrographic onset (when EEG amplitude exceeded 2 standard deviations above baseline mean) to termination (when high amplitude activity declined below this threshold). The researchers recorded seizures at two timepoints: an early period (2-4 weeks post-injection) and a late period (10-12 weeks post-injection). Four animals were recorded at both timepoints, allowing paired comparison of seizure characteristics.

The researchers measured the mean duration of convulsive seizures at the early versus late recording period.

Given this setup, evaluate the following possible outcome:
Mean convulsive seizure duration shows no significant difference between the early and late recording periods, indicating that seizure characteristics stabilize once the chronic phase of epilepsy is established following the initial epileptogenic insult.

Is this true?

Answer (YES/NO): NO